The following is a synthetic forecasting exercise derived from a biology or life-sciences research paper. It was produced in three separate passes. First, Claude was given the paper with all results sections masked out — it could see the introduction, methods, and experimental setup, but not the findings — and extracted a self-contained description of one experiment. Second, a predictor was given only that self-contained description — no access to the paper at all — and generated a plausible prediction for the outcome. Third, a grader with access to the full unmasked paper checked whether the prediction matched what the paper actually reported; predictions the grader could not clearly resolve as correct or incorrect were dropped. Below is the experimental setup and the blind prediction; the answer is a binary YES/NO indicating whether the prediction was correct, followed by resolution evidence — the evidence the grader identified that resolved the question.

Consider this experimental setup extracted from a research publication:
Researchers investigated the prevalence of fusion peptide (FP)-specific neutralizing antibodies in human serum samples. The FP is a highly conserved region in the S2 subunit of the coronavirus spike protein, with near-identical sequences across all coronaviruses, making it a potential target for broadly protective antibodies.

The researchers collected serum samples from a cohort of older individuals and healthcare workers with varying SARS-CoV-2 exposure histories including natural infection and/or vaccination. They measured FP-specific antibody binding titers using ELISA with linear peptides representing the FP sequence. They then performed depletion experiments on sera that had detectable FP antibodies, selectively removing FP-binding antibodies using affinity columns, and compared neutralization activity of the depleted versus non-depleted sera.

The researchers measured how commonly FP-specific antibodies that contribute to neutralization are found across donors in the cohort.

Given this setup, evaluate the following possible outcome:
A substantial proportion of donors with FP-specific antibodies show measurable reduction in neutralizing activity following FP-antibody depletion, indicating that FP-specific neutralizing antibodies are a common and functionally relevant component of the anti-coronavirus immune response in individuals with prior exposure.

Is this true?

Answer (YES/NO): NO